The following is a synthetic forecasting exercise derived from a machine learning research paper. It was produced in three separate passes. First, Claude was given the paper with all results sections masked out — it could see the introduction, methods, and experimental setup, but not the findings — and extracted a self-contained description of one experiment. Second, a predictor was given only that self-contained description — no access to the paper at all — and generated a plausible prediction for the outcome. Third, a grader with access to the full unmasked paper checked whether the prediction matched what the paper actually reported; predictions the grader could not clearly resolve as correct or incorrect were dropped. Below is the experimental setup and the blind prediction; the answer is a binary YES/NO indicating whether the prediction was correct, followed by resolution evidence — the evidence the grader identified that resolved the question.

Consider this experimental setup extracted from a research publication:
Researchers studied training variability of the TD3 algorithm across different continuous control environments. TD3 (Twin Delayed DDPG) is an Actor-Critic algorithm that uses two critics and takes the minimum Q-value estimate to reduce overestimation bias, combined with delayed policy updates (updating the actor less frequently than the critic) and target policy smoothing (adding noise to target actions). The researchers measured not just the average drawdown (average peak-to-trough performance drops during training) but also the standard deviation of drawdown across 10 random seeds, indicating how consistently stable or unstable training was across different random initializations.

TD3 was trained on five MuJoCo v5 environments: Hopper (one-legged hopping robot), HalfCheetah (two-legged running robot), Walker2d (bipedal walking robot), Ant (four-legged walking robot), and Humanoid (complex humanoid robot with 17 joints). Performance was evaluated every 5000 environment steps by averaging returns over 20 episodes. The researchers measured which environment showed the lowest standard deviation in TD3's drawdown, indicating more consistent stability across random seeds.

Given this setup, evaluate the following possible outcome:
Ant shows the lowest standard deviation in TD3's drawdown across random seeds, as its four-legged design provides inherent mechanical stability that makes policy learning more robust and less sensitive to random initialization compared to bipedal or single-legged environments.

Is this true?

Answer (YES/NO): NO